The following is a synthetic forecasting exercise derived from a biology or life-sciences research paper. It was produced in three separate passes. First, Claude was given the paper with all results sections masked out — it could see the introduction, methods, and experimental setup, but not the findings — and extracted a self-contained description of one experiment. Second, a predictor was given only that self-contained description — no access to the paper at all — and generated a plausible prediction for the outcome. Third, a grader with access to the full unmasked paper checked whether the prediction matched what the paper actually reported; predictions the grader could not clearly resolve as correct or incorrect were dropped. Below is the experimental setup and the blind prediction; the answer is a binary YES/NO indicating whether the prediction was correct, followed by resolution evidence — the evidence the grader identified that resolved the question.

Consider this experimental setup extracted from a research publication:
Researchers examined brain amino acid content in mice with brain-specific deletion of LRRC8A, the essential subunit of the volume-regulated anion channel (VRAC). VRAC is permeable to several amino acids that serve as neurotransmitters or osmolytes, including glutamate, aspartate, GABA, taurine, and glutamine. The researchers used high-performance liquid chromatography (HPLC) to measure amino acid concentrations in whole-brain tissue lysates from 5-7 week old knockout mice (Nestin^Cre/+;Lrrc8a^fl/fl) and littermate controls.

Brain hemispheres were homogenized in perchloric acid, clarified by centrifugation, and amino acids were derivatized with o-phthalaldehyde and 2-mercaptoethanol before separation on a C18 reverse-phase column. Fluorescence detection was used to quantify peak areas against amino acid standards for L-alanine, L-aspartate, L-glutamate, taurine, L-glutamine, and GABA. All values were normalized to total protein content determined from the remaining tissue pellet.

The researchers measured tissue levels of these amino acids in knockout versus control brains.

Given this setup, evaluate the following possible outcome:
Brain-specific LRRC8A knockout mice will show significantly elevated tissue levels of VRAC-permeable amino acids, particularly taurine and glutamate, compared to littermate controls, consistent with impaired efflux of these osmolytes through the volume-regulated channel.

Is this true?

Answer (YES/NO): NO